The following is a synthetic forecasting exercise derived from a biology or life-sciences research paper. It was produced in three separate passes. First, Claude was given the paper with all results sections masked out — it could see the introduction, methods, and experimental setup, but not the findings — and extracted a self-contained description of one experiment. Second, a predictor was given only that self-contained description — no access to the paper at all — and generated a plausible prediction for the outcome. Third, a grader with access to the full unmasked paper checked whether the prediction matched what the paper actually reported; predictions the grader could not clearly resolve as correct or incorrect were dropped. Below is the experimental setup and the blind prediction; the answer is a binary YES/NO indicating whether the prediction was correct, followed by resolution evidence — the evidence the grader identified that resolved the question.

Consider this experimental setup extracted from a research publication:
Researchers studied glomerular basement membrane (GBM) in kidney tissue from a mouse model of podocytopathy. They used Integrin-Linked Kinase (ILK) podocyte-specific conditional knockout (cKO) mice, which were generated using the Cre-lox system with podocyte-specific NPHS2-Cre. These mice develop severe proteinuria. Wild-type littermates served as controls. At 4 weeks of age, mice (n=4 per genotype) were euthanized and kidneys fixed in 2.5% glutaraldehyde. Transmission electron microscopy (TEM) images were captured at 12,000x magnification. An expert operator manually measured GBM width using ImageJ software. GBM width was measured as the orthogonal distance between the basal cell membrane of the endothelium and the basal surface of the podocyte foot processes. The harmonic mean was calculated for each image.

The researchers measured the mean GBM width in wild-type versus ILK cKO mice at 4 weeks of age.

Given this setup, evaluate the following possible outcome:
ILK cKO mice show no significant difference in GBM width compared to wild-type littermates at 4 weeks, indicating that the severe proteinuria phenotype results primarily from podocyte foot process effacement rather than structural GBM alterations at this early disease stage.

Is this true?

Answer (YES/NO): NO